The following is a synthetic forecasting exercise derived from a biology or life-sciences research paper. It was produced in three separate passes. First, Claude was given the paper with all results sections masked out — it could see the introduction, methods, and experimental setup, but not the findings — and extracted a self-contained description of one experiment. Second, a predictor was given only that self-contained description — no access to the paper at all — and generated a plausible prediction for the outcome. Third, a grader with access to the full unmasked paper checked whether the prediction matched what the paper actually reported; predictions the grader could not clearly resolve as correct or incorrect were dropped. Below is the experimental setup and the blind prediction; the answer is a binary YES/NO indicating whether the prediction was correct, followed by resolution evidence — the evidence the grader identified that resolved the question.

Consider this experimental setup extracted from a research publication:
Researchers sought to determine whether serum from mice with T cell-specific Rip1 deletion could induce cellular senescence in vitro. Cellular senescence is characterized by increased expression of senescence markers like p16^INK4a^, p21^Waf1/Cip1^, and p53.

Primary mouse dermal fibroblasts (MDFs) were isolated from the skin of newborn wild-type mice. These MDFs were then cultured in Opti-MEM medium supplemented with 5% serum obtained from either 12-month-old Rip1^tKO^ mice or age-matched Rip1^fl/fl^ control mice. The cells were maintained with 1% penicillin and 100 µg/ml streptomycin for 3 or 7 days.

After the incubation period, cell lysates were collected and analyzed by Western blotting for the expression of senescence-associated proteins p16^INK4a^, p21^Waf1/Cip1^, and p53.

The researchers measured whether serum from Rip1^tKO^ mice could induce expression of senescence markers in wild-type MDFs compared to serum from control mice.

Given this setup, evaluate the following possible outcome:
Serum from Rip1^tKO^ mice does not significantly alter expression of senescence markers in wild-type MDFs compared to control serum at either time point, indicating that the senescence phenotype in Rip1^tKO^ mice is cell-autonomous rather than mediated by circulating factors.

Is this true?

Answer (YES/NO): NO